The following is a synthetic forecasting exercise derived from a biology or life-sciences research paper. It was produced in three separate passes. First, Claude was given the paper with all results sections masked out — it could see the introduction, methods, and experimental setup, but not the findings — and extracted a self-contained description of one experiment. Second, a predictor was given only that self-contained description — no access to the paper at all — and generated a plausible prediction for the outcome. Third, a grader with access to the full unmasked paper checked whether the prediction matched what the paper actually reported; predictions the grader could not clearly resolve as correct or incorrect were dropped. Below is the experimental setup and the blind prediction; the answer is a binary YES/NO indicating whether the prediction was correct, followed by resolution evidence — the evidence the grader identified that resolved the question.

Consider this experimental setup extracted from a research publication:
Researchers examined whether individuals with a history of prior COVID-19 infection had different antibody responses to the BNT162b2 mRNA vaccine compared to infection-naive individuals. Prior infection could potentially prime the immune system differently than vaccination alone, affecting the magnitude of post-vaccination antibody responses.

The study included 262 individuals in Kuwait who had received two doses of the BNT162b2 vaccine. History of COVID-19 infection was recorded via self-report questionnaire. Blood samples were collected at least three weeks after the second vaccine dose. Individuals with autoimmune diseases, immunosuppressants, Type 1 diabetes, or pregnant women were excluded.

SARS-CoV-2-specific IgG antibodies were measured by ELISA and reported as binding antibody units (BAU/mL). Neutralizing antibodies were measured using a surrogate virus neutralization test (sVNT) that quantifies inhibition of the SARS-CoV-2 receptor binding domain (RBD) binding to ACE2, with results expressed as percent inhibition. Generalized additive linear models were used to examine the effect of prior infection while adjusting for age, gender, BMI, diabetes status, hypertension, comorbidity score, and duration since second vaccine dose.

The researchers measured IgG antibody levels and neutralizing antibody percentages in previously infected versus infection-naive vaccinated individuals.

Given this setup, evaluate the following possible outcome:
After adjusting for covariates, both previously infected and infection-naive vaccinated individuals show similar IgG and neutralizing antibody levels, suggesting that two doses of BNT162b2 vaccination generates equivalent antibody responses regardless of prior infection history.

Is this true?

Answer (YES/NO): NO